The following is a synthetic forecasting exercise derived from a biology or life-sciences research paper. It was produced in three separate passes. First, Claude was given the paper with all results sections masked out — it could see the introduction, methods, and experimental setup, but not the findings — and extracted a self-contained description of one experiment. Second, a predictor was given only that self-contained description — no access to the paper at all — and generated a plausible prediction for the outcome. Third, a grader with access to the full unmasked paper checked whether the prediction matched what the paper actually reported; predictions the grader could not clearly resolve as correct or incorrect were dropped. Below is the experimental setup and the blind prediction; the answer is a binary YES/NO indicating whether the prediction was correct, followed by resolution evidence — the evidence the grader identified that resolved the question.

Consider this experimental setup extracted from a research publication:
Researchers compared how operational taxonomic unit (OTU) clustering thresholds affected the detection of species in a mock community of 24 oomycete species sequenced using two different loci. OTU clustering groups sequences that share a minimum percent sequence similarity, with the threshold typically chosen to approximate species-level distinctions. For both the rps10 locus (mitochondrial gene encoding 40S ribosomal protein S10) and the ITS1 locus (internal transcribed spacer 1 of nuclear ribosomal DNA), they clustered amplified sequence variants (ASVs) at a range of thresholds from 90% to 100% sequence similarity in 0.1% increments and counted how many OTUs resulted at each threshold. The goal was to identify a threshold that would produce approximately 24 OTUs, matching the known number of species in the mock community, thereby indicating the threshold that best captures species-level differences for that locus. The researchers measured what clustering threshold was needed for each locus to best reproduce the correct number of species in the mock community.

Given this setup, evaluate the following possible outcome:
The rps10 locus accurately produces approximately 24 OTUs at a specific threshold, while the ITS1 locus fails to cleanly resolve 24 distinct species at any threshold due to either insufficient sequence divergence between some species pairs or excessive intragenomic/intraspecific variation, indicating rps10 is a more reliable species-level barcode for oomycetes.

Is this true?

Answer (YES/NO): NO